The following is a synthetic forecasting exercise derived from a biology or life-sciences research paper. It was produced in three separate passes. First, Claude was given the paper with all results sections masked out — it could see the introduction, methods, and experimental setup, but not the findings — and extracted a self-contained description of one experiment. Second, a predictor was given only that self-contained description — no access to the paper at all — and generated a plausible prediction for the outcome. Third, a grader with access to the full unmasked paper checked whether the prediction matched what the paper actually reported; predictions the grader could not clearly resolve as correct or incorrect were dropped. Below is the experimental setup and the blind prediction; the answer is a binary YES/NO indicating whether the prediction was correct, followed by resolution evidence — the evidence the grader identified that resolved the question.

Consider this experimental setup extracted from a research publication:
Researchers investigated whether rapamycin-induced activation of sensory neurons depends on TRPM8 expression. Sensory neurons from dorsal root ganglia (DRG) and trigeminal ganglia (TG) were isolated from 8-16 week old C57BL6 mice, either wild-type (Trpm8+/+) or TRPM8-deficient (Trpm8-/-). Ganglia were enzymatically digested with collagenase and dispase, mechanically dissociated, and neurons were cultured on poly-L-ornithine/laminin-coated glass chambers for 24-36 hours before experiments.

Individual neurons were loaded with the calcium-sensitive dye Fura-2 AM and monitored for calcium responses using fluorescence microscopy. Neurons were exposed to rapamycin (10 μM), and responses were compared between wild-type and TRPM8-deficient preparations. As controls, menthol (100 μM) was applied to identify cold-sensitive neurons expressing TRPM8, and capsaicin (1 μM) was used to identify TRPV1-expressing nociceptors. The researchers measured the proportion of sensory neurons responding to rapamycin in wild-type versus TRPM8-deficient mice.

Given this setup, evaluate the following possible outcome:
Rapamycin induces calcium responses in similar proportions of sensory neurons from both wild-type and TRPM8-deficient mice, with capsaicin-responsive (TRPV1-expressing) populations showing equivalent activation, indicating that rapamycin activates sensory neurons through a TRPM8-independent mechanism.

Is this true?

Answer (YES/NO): NO